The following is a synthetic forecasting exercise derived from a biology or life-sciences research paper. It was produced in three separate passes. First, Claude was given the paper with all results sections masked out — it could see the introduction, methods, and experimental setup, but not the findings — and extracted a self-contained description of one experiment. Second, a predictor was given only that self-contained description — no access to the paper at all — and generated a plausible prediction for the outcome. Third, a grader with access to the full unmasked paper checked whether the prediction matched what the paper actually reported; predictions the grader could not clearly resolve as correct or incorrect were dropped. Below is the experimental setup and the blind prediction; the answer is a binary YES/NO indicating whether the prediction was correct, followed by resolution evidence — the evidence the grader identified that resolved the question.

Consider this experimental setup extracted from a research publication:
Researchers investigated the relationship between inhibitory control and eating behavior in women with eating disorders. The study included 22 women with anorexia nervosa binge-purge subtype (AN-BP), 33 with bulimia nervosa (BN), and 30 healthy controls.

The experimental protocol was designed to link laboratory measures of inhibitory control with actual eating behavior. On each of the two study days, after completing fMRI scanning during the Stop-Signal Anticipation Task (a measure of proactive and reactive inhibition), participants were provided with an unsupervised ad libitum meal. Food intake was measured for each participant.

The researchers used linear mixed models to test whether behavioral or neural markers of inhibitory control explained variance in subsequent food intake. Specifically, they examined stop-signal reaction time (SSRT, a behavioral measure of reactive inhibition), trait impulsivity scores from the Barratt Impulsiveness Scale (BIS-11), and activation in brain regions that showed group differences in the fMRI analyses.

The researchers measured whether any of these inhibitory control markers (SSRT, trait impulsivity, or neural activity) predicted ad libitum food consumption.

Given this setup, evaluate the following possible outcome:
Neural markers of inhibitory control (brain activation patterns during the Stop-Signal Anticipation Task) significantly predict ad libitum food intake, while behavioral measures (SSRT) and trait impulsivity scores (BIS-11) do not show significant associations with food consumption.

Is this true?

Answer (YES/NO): YES